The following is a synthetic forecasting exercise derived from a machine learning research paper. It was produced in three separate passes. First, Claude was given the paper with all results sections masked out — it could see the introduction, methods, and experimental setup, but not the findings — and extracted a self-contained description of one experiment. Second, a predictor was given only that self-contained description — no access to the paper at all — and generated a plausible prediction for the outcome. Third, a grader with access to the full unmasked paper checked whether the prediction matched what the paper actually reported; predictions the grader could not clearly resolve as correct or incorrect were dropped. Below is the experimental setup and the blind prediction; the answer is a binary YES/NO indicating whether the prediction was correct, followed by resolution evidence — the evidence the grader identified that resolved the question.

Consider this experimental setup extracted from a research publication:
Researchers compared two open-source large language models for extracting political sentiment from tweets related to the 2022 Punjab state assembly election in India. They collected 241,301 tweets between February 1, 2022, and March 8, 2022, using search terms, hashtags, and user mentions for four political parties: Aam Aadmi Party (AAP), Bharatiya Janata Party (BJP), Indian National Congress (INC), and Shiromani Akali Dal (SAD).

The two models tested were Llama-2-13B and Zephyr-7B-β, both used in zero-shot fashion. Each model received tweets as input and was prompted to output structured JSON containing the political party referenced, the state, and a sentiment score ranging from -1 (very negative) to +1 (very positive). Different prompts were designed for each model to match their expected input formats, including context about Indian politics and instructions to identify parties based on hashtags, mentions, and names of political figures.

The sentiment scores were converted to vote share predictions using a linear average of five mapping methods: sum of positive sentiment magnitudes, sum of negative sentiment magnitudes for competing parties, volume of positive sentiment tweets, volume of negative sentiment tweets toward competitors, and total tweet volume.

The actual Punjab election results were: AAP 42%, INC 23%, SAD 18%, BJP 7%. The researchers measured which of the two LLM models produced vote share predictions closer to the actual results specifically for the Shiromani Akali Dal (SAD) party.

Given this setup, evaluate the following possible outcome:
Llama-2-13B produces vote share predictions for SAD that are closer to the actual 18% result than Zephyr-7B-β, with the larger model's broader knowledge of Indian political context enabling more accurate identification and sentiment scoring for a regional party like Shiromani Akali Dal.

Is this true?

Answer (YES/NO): NO